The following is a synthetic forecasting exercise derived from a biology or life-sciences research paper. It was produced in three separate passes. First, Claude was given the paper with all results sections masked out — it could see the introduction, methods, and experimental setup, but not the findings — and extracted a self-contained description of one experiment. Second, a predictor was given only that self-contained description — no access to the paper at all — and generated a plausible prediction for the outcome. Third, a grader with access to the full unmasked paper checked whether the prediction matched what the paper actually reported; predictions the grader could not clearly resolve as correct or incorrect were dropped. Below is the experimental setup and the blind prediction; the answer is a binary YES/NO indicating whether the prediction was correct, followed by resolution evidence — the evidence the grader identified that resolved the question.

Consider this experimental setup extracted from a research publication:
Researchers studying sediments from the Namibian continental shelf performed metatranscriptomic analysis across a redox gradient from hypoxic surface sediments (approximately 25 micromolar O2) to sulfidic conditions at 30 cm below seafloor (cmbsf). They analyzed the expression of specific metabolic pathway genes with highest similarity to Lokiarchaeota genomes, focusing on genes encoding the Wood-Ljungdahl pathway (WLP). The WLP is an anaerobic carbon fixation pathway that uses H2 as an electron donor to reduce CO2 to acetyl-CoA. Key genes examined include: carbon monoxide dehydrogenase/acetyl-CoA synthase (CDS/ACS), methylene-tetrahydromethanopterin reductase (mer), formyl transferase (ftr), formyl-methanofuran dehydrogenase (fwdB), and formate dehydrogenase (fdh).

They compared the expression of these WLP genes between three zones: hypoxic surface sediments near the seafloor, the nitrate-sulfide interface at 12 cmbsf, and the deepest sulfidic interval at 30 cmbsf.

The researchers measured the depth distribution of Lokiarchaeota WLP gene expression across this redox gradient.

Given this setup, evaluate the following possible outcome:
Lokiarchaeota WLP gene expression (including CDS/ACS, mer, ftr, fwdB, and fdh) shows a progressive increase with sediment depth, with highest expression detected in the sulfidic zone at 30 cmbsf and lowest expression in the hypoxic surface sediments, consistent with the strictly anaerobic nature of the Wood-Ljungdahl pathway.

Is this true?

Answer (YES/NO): YES